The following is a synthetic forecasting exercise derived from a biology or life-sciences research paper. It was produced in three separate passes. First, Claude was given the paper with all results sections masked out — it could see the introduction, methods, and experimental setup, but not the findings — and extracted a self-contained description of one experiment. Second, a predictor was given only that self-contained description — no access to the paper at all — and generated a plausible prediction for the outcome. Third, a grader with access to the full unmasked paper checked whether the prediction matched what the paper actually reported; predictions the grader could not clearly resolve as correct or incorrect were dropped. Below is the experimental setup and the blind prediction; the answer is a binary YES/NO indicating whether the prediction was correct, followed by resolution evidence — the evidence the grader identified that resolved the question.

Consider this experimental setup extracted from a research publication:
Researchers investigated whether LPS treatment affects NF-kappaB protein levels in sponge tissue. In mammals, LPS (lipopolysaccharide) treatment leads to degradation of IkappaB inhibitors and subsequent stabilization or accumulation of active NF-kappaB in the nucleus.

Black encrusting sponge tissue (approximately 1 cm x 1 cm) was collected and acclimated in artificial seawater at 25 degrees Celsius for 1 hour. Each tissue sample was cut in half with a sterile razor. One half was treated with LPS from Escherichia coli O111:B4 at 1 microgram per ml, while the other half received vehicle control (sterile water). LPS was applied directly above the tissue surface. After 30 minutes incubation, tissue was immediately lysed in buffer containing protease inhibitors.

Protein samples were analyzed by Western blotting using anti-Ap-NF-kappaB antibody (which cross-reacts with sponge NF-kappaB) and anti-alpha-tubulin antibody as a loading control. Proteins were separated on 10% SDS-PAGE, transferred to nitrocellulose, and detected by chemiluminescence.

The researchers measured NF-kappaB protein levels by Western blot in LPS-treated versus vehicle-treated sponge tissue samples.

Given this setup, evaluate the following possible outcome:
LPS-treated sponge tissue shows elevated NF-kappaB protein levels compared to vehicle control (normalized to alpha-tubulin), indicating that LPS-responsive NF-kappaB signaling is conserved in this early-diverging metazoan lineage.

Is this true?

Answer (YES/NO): YES